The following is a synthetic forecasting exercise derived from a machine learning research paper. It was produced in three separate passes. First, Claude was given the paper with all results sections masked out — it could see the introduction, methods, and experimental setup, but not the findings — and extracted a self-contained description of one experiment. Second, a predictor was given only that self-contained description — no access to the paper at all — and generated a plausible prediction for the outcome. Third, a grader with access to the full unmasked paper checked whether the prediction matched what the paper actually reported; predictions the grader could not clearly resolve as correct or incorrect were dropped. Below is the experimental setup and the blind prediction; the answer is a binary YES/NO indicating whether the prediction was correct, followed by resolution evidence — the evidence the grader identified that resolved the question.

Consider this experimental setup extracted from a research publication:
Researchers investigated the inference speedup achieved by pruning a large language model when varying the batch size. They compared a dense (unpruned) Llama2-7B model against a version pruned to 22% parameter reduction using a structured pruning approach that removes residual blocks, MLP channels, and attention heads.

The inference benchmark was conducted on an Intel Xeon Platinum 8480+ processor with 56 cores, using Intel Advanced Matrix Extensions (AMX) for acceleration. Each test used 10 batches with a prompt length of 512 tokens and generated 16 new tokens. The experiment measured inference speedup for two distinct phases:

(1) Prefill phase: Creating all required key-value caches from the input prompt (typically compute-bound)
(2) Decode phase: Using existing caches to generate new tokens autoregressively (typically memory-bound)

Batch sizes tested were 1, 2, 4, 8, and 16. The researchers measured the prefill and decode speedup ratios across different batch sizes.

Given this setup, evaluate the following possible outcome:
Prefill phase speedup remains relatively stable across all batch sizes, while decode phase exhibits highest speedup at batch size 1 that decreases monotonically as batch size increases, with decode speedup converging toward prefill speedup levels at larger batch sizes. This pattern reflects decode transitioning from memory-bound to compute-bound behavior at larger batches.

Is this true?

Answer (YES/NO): NO